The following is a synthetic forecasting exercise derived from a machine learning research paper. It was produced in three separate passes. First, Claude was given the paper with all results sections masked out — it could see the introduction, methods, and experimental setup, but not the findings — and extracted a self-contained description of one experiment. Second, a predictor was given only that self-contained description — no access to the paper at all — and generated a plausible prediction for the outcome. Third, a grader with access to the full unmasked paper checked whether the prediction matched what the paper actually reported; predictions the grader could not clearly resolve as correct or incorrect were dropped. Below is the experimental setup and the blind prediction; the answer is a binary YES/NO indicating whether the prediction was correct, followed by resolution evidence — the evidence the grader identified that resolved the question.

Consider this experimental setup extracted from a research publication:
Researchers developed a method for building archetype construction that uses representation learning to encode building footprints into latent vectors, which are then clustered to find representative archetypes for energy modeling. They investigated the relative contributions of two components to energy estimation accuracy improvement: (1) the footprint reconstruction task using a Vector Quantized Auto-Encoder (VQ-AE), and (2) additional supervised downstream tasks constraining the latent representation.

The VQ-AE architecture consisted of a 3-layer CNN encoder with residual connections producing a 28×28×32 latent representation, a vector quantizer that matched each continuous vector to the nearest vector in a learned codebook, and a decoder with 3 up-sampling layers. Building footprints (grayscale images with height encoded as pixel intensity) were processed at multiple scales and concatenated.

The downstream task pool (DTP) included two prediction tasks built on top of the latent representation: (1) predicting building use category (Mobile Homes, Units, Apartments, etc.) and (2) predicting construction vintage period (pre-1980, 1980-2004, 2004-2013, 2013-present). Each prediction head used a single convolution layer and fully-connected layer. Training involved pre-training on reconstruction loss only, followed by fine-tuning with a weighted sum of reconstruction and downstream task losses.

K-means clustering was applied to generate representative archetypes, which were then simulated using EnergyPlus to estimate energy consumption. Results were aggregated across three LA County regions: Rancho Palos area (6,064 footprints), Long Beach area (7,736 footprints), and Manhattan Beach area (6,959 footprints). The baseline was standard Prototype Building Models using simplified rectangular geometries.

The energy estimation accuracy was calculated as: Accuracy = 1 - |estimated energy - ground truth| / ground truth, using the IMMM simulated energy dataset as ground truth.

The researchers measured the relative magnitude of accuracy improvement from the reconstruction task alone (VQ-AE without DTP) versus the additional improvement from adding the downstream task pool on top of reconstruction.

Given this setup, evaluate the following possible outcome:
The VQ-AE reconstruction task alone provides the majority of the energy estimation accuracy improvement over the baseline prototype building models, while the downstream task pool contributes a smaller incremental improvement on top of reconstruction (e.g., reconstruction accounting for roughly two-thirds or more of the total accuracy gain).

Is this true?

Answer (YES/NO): YES